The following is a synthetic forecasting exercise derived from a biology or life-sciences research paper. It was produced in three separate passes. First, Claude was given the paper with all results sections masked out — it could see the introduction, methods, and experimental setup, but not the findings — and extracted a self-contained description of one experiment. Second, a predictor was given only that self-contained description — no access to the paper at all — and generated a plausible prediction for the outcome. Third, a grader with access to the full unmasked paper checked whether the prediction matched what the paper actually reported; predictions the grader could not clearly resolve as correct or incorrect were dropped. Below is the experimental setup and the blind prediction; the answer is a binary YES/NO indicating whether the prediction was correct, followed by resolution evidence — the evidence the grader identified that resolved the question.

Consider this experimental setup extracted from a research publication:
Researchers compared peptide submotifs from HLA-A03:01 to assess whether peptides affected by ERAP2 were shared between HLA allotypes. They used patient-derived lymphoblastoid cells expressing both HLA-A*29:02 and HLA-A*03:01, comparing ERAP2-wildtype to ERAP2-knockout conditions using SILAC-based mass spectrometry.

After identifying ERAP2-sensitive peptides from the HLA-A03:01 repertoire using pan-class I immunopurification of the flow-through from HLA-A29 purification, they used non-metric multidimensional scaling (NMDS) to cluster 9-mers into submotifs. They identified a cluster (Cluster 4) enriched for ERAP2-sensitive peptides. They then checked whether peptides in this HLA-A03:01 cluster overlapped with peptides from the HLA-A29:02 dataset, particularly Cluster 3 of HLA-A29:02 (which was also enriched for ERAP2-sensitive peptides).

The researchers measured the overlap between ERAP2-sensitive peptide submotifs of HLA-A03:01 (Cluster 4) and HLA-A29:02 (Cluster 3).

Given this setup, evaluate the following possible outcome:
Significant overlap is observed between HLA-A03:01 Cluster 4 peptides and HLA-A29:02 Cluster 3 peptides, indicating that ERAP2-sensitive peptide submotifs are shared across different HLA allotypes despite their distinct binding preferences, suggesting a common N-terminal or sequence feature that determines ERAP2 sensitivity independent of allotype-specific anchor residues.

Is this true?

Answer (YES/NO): YES